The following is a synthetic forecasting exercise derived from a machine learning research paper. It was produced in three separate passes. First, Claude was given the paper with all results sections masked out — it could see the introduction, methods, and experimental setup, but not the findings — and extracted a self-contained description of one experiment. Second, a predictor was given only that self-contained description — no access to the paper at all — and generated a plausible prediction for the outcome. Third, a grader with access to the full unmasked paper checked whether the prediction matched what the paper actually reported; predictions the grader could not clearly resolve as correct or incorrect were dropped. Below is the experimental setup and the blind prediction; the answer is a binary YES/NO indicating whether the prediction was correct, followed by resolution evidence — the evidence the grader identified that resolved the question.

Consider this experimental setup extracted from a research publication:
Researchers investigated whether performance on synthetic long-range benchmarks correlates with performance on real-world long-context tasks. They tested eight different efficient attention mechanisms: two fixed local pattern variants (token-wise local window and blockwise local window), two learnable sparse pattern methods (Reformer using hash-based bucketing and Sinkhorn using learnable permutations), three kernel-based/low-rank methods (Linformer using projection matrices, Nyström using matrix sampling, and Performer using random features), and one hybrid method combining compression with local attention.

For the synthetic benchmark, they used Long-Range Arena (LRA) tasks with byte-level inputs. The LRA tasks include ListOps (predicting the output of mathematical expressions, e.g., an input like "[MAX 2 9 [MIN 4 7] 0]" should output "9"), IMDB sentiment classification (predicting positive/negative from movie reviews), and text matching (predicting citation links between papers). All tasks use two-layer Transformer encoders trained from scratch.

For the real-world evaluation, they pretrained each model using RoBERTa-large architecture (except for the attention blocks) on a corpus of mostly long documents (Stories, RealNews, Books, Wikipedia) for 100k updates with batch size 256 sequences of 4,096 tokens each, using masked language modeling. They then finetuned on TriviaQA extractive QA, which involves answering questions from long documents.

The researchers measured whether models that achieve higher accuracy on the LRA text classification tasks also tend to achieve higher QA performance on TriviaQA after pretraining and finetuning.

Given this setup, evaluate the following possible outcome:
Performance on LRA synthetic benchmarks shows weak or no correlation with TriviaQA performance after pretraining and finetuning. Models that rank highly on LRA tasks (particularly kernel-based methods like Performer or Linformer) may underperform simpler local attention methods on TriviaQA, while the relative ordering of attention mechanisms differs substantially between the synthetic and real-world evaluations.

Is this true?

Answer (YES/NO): YES